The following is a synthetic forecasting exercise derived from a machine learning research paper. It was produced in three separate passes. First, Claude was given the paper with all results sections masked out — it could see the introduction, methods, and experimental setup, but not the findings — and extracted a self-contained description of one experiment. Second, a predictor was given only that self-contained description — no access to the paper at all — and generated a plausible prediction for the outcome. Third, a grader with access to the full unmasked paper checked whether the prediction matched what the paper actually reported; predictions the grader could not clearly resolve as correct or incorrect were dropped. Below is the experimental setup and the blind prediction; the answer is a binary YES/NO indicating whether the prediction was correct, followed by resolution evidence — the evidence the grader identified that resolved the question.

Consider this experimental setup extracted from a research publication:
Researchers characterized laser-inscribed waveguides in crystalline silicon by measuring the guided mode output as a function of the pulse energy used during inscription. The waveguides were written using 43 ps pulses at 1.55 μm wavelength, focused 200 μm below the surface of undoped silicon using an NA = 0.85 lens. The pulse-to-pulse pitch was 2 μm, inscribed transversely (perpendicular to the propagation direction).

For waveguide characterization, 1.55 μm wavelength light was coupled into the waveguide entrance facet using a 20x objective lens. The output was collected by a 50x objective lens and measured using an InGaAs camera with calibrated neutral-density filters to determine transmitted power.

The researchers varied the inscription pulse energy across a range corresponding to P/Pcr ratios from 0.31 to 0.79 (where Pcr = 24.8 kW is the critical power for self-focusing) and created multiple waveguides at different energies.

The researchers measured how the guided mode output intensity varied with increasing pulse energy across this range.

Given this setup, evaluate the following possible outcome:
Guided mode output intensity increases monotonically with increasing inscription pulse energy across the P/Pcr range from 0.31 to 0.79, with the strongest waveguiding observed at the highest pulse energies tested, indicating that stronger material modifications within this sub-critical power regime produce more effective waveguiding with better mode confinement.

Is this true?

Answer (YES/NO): NO